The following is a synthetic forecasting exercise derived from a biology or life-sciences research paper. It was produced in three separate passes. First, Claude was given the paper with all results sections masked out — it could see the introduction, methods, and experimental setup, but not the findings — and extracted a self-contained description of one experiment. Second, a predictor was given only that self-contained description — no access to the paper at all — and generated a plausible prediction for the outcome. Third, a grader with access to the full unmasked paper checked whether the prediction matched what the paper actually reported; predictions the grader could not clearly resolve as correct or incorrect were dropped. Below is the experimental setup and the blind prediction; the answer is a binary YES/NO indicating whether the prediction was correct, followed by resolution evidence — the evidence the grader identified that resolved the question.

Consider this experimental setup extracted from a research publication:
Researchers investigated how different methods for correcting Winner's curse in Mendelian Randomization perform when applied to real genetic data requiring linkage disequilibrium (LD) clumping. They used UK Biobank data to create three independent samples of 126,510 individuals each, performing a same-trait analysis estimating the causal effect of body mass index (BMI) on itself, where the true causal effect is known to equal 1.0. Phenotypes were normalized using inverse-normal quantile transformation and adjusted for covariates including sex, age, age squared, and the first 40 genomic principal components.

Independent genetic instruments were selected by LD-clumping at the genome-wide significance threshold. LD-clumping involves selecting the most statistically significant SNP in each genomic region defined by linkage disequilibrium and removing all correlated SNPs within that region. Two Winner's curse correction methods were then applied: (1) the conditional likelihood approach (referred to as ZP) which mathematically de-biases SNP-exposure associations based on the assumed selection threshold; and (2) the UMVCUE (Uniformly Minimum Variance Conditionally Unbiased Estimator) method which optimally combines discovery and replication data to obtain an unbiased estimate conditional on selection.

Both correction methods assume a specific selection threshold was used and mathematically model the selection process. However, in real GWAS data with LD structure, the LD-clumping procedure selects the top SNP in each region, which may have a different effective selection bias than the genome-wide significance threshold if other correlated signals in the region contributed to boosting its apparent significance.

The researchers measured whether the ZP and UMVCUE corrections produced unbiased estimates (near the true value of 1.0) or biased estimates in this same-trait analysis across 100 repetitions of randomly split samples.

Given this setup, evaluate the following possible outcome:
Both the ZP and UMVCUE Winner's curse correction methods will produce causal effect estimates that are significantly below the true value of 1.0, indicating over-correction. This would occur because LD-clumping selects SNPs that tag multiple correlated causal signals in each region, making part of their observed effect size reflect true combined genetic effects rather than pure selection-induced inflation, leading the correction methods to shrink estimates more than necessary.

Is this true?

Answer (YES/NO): NO